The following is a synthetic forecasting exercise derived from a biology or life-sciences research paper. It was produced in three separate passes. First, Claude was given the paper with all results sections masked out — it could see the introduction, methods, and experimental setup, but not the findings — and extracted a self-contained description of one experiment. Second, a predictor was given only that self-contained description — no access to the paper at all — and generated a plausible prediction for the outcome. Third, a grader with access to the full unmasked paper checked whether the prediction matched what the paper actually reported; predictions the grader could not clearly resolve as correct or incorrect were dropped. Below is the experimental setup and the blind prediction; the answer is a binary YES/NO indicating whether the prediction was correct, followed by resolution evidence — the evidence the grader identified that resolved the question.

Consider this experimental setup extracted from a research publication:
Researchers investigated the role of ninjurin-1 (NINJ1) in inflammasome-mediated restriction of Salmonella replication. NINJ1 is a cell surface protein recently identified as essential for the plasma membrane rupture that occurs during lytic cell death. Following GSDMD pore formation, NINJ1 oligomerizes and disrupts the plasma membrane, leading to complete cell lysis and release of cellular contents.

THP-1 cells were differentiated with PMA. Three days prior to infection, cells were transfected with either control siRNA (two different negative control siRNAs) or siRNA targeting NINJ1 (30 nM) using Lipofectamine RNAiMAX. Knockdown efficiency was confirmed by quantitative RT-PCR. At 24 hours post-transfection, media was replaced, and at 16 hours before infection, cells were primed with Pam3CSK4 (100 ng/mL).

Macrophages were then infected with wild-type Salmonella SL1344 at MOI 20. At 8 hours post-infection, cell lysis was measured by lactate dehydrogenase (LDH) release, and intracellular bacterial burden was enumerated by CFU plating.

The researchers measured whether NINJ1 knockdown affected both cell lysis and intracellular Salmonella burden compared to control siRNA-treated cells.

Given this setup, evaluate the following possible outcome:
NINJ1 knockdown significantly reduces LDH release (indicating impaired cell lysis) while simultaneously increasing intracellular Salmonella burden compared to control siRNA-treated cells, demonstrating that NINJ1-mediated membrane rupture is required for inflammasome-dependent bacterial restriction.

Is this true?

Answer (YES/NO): YES